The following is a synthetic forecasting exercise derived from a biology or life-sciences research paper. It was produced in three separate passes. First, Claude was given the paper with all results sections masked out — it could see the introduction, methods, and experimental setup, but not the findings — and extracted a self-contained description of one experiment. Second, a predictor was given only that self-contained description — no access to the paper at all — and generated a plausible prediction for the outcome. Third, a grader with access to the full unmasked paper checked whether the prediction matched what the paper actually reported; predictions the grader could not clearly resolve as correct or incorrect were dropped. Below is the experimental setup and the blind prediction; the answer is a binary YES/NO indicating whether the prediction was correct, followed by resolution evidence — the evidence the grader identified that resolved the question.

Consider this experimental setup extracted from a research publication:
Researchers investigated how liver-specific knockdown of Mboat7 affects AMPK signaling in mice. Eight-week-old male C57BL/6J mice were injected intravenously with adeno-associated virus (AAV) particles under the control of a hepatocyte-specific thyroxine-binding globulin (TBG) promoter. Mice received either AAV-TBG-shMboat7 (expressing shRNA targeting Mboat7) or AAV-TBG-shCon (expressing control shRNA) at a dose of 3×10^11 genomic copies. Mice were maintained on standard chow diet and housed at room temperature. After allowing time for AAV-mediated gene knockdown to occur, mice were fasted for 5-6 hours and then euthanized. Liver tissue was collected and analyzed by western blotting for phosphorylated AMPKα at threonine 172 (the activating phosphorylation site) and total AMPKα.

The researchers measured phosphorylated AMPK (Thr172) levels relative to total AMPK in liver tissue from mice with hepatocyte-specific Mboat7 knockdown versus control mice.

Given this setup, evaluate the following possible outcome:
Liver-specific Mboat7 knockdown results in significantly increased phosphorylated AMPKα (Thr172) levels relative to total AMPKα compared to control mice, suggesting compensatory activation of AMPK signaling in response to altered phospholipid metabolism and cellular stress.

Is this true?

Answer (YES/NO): NO